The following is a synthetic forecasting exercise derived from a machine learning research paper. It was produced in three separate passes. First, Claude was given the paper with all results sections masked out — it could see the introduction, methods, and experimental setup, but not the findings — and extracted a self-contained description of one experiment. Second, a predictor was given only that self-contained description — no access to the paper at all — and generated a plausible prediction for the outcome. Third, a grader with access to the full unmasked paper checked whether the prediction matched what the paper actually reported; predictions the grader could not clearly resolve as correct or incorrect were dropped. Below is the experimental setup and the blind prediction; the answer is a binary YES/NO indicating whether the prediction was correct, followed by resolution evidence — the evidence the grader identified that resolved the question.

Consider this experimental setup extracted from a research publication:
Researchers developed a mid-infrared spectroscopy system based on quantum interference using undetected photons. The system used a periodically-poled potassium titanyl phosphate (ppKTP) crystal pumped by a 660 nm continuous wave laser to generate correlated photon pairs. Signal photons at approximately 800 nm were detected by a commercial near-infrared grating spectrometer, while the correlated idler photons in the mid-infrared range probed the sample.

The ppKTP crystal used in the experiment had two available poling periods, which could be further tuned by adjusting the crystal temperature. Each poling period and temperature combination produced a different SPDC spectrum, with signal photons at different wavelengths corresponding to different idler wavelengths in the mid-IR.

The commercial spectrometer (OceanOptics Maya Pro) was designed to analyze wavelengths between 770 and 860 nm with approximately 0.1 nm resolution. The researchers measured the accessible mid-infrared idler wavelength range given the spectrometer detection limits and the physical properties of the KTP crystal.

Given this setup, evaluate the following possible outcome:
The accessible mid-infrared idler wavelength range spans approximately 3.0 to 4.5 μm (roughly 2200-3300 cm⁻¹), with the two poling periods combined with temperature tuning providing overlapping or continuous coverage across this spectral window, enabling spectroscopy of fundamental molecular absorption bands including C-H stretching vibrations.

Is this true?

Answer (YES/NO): NO